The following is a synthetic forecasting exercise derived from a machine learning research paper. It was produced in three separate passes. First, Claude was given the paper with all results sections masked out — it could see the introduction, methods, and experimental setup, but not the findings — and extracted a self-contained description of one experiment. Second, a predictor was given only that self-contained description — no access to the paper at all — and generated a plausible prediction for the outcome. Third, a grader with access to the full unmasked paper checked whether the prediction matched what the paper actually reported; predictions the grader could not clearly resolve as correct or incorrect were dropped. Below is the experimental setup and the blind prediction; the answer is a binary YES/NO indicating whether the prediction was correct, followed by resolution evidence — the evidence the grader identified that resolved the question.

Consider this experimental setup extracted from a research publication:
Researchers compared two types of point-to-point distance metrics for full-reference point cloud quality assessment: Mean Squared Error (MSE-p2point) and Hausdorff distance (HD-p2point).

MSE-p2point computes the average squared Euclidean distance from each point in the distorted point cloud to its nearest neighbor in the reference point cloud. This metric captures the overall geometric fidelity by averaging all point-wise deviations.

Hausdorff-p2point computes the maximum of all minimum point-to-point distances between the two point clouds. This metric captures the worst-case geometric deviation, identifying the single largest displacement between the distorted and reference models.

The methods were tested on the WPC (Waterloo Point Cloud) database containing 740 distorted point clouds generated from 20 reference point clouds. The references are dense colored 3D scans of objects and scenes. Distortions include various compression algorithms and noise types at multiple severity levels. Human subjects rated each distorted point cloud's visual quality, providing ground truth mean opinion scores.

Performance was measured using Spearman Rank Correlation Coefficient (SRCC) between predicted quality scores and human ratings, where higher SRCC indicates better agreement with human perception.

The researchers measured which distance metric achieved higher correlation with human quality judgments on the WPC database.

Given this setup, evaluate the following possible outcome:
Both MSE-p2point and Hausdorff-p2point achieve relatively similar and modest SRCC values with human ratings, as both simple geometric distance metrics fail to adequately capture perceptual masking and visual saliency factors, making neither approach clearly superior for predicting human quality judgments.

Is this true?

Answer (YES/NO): NO